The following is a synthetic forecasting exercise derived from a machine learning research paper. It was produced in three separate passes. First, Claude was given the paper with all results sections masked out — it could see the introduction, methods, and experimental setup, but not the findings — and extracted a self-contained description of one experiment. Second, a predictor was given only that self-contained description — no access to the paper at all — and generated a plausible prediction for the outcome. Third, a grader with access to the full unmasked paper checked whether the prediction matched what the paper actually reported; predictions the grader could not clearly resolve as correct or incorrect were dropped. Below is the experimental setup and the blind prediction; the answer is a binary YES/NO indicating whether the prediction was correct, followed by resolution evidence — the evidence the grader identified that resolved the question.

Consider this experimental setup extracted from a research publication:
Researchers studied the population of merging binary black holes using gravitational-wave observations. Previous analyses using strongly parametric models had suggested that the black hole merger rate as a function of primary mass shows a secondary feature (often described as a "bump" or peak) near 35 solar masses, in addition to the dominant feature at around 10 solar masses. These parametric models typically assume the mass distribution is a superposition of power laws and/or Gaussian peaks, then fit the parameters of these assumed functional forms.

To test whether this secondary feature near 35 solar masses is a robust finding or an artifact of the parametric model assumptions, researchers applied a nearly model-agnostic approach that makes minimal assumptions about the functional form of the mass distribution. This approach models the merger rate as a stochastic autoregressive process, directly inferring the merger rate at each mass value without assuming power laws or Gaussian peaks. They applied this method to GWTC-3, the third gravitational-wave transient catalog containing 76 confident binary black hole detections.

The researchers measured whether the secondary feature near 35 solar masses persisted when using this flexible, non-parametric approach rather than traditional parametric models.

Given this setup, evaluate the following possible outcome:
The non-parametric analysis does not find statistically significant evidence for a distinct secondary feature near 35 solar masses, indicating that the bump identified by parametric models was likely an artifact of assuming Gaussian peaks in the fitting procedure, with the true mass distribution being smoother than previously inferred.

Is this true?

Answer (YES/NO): NO